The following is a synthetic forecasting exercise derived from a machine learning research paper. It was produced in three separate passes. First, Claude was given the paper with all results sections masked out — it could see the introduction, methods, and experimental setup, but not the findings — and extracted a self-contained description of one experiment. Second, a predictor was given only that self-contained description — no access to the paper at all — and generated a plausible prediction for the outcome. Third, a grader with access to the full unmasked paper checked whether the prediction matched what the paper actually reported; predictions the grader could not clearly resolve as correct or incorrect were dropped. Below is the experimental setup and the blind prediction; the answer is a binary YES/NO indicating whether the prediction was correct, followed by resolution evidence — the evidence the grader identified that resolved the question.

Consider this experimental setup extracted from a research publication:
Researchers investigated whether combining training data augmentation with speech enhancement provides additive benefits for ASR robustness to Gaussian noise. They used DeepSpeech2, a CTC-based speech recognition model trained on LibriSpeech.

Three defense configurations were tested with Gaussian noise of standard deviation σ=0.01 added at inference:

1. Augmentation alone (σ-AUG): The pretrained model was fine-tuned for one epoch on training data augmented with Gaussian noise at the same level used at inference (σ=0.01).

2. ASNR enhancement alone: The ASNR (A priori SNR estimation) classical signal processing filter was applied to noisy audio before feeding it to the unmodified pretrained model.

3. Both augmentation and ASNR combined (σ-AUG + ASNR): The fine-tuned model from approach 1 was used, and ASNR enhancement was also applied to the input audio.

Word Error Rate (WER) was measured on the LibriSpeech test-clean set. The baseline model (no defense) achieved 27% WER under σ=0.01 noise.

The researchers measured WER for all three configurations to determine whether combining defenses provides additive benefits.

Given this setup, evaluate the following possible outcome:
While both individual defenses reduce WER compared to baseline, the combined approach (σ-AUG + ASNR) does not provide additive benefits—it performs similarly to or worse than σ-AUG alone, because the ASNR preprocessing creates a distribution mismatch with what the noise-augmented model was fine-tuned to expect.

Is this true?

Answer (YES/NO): NO